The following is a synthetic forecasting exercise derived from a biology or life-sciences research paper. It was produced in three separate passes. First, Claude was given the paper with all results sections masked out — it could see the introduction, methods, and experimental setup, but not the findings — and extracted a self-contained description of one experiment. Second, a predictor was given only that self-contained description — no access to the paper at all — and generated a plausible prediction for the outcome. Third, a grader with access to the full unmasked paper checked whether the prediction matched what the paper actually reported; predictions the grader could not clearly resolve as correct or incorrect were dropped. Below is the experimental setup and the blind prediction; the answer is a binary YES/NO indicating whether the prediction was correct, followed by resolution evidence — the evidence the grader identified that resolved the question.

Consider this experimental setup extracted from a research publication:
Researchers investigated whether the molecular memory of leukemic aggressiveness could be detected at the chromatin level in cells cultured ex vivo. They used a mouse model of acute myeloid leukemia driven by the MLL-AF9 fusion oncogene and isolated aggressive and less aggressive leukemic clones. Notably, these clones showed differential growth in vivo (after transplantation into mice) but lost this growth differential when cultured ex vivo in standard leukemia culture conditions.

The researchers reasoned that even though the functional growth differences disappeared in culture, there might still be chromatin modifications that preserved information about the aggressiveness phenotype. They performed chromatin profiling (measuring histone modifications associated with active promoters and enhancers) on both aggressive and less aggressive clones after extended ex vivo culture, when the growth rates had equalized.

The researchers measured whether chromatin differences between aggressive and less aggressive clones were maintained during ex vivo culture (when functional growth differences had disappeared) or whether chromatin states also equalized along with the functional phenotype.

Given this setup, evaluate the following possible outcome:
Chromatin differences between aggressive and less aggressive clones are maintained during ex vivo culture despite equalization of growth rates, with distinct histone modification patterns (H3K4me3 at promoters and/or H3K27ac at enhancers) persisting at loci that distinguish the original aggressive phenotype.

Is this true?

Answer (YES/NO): YES